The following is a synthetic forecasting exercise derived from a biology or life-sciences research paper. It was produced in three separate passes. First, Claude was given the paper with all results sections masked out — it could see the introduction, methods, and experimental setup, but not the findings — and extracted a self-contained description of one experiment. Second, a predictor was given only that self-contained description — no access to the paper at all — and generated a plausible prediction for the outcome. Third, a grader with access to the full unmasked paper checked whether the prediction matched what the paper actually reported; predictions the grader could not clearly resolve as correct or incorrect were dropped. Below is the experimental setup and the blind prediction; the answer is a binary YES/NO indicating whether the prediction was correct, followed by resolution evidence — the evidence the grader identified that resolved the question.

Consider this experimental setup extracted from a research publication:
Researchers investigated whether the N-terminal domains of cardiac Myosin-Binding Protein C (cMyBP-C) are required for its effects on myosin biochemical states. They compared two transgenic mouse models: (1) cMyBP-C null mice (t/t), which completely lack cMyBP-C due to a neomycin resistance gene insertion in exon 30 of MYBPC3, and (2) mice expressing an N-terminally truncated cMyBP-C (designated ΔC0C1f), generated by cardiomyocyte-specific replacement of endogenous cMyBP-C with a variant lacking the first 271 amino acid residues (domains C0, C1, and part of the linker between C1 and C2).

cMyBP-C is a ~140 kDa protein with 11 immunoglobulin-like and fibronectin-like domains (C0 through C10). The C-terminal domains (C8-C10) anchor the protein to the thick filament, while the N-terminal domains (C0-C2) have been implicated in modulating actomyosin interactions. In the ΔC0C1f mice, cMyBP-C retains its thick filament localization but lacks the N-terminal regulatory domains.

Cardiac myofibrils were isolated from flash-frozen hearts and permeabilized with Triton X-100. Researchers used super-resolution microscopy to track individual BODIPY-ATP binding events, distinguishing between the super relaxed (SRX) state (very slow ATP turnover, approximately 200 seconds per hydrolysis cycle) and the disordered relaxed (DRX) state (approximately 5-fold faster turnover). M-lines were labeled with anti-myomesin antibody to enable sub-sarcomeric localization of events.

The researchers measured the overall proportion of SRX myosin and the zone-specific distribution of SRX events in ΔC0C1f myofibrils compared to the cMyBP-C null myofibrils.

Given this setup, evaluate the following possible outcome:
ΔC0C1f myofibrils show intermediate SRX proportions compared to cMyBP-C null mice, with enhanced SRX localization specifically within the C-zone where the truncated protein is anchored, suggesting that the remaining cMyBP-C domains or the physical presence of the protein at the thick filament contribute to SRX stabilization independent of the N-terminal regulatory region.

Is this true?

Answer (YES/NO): NO